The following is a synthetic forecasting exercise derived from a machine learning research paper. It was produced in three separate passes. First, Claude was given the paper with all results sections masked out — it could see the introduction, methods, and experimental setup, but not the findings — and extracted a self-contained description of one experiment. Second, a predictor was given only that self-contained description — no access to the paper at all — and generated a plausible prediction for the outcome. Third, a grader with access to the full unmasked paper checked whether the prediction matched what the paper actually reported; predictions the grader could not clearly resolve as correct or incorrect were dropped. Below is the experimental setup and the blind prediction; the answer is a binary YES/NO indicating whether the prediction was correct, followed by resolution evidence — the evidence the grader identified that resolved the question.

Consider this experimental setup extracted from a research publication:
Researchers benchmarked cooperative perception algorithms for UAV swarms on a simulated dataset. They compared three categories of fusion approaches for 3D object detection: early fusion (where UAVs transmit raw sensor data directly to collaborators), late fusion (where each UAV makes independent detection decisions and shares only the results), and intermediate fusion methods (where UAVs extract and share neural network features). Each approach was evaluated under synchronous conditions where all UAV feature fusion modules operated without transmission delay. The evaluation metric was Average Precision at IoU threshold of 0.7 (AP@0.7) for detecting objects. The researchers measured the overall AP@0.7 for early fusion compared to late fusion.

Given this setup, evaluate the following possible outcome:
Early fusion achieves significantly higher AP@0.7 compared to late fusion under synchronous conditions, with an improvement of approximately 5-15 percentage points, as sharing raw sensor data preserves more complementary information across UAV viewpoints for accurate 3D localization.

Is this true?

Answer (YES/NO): YES